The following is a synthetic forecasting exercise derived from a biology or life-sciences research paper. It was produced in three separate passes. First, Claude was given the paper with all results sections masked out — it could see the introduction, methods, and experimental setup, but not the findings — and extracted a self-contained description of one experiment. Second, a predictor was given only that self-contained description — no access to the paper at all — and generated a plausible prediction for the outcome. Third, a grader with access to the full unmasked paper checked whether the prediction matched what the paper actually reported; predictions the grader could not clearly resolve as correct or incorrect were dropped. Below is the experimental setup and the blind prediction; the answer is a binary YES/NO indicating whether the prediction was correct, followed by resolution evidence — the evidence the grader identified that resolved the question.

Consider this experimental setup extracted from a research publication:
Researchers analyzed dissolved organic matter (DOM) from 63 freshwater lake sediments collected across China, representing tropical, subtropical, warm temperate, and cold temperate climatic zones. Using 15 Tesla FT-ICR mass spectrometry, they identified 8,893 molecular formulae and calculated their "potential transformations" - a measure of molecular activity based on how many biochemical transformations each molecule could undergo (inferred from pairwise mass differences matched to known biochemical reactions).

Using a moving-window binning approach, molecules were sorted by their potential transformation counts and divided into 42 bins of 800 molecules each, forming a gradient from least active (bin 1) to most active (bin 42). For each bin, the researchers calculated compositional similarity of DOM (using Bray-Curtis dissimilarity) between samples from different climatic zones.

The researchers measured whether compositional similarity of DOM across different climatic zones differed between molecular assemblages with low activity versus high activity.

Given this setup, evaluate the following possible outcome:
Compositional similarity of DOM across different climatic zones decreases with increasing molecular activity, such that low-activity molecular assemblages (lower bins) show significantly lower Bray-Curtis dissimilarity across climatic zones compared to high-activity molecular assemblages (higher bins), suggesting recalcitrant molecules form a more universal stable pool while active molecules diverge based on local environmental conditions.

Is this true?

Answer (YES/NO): NO